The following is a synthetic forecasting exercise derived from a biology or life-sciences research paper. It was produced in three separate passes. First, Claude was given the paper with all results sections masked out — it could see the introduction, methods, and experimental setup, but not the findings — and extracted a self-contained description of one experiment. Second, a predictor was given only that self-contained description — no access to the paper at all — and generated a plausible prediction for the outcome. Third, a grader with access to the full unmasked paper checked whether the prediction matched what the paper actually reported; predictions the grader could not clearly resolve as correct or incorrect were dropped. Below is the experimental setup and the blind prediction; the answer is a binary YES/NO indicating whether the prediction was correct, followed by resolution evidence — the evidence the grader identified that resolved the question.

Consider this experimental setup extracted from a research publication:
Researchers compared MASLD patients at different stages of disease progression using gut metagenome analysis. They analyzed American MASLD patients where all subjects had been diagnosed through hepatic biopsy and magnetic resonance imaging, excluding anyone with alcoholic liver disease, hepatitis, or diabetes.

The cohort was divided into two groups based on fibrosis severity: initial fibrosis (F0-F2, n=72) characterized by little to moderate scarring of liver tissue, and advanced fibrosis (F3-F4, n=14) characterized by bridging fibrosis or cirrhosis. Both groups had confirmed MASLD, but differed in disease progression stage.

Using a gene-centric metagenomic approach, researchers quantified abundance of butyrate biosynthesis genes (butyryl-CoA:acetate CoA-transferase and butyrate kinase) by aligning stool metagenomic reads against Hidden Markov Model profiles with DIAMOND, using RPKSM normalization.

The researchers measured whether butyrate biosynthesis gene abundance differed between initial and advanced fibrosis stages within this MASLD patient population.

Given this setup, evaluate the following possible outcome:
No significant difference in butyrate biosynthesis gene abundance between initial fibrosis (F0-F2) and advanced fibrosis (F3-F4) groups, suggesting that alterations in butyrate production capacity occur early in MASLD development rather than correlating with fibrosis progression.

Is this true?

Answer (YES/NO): NO